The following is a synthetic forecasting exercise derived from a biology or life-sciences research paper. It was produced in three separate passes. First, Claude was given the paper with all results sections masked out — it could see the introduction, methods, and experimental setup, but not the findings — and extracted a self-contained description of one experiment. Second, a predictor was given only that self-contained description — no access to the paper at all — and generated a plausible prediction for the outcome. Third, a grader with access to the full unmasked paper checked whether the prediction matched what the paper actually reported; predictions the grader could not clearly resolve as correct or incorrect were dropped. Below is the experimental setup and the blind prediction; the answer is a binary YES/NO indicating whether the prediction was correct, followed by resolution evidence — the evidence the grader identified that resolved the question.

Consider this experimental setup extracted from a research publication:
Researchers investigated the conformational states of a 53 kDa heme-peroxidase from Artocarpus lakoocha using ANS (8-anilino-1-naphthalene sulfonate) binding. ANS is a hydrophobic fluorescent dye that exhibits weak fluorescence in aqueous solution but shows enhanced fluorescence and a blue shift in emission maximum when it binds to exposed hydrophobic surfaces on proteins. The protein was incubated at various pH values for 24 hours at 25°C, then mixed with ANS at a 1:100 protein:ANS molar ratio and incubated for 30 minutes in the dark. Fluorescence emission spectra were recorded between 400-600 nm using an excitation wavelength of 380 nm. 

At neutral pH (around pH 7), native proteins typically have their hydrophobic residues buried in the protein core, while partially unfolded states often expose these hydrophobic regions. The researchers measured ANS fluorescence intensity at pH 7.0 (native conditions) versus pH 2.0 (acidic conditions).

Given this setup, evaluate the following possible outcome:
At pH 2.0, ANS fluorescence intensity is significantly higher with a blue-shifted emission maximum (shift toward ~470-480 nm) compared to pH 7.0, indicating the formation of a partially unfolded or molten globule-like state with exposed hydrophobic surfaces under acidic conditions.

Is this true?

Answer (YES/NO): YES